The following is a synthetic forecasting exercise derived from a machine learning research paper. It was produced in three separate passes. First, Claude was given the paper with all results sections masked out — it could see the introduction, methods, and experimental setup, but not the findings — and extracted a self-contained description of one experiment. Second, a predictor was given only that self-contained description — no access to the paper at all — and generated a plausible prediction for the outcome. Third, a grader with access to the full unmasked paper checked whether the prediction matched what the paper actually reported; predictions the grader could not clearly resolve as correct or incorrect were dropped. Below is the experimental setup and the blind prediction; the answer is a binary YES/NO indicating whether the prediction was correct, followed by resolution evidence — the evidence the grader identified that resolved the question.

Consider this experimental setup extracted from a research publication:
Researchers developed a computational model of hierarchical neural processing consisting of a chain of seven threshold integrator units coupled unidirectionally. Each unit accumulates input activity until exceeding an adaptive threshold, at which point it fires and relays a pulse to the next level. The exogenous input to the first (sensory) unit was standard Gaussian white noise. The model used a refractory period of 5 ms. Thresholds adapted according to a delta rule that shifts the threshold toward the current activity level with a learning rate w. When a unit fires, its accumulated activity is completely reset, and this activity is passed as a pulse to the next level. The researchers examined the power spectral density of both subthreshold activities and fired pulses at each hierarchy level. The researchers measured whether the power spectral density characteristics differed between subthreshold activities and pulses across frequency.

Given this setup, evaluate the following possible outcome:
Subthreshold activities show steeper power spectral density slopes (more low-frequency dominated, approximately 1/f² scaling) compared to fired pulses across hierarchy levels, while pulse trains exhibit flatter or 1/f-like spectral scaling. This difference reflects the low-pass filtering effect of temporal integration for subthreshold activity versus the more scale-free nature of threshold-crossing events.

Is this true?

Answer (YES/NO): YES